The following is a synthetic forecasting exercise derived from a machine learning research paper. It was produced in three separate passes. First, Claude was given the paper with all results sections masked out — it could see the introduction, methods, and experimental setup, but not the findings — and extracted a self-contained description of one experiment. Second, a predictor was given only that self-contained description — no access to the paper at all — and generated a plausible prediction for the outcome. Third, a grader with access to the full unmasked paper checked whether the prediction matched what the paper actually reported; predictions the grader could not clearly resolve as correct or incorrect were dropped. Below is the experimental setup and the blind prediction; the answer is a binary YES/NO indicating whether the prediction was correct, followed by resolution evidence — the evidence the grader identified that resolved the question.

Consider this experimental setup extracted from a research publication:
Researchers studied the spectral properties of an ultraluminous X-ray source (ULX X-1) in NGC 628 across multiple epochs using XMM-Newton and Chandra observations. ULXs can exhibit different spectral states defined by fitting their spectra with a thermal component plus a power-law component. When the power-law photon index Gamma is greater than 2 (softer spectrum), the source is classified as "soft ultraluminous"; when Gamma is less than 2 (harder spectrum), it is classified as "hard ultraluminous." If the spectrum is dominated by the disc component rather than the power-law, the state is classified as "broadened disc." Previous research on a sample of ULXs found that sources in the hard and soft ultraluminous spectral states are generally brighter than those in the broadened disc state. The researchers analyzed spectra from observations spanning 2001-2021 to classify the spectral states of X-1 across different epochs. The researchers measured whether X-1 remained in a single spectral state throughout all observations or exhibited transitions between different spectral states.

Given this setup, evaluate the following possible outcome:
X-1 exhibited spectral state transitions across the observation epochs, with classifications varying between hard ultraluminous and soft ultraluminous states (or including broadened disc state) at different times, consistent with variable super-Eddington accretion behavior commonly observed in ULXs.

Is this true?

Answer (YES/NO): YES